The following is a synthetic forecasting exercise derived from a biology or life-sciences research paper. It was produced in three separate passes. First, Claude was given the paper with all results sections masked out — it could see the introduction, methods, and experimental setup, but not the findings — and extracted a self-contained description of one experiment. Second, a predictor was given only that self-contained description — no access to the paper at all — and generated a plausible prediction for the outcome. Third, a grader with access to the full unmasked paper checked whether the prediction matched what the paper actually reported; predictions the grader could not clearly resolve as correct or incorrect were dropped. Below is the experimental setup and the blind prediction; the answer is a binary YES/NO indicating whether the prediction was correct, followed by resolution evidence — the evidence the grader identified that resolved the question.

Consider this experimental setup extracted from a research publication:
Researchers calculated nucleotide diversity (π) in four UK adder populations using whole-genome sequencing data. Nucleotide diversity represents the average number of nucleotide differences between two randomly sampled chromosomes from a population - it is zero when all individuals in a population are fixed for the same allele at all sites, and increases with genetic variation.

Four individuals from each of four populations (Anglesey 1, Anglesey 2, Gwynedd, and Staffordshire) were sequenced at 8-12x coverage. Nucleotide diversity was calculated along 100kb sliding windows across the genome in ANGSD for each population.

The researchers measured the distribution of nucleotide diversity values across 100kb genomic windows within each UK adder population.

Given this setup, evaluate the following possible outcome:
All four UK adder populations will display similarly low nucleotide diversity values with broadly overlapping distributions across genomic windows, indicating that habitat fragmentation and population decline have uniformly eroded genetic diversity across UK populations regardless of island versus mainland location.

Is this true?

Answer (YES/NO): NO